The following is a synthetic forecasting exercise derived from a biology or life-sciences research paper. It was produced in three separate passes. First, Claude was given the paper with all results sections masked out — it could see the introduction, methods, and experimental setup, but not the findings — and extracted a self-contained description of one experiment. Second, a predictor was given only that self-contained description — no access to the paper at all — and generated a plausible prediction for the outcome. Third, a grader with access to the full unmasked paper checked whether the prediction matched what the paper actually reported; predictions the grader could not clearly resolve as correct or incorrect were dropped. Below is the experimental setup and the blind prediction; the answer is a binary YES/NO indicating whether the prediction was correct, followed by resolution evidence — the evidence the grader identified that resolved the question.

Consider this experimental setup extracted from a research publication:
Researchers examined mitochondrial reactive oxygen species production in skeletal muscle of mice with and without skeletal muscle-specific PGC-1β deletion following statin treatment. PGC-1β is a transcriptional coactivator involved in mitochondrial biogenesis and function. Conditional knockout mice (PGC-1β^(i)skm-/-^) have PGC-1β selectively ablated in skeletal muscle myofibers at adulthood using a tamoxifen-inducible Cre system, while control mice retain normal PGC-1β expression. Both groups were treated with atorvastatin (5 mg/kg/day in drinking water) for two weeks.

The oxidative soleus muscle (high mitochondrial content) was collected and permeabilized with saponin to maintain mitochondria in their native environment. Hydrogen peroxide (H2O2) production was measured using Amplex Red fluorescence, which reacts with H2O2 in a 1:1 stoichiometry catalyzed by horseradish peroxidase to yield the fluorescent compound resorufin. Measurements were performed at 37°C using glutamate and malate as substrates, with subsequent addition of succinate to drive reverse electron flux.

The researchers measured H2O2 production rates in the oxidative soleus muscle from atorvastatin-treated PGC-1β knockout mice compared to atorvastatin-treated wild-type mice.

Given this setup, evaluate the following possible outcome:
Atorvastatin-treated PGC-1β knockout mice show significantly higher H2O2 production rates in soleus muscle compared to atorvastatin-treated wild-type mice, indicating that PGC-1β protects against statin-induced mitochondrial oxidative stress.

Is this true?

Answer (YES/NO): YES